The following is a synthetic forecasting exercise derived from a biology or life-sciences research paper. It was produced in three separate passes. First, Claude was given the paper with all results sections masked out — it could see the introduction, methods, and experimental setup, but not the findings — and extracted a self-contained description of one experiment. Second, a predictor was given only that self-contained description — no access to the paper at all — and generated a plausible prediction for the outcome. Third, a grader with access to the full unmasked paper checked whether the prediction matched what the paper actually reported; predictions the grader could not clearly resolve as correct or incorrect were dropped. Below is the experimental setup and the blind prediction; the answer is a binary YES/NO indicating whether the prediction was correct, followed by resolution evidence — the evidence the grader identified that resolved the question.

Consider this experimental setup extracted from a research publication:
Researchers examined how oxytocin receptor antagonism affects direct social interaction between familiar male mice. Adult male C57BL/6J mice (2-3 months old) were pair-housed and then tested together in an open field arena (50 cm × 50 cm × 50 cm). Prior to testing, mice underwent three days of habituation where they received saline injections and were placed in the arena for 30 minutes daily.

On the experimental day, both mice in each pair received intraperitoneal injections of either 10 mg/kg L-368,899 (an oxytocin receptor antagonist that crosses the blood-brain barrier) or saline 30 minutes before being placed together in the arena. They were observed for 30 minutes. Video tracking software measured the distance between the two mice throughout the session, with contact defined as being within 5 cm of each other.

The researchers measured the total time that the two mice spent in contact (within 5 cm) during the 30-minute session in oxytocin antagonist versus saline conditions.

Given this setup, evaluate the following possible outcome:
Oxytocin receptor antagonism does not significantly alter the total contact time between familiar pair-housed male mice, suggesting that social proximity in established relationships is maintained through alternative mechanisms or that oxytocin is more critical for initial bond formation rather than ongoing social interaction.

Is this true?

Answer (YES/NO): YES